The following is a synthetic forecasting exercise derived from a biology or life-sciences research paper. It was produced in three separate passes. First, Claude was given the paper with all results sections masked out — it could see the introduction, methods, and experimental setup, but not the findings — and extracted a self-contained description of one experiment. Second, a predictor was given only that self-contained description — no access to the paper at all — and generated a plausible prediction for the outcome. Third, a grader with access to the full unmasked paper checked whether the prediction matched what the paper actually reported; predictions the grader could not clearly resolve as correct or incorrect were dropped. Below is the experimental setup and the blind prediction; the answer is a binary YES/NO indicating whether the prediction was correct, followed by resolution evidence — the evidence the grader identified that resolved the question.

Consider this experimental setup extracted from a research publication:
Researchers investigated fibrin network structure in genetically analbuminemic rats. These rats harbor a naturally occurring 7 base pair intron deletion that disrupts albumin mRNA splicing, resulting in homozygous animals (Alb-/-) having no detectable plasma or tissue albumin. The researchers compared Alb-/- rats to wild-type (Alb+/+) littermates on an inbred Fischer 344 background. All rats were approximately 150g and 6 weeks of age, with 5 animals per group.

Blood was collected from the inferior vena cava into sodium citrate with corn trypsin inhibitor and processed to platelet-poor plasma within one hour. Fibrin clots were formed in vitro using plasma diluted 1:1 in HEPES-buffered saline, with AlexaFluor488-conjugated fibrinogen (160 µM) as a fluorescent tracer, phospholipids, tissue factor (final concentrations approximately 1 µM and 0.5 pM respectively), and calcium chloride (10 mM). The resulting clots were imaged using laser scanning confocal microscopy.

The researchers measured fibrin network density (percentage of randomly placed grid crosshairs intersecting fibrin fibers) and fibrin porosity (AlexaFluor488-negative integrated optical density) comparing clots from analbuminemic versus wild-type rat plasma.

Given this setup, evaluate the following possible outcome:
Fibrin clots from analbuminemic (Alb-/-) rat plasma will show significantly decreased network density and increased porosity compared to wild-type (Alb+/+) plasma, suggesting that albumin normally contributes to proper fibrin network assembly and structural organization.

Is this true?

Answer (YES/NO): NO